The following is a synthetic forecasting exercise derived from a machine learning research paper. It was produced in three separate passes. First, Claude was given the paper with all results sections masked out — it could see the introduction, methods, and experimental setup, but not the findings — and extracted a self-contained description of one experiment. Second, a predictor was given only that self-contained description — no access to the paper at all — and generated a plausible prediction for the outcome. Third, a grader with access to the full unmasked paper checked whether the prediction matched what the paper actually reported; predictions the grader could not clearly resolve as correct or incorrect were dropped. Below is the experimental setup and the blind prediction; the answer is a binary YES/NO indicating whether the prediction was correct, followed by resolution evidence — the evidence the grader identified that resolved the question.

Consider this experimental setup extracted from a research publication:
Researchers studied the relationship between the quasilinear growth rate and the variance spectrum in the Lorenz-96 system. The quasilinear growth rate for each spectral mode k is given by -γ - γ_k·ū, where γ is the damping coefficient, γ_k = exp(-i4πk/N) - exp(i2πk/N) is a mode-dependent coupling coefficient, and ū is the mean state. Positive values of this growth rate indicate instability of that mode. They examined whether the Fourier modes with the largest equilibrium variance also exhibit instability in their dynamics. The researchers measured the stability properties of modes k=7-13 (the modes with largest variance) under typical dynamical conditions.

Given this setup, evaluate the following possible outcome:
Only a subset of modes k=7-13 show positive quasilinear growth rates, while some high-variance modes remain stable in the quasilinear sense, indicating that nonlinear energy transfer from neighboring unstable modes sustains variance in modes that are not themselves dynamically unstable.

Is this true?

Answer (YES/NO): NO